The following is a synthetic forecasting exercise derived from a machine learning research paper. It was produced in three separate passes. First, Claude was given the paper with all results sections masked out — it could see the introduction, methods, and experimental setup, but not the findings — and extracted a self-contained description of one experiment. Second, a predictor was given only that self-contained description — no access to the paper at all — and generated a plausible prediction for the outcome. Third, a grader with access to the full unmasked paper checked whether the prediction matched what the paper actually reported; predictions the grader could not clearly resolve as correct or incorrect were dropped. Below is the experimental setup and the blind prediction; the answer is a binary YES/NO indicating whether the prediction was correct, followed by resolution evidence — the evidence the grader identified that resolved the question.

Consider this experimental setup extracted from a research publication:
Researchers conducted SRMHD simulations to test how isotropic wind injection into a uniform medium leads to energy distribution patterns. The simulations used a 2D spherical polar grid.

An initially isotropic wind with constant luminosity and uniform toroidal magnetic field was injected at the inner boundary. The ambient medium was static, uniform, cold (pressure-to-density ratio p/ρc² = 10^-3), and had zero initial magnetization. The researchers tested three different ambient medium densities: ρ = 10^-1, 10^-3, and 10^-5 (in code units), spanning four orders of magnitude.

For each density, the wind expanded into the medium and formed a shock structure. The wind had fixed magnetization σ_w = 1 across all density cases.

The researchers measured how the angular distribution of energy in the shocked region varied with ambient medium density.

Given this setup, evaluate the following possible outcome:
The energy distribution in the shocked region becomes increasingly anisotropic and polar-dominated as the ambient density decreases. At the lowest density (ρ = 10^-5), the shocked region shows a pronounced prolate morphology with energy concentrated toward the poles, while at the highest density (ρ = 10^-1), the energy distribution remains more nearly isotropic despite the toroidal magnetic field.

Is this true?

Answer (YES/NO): NO